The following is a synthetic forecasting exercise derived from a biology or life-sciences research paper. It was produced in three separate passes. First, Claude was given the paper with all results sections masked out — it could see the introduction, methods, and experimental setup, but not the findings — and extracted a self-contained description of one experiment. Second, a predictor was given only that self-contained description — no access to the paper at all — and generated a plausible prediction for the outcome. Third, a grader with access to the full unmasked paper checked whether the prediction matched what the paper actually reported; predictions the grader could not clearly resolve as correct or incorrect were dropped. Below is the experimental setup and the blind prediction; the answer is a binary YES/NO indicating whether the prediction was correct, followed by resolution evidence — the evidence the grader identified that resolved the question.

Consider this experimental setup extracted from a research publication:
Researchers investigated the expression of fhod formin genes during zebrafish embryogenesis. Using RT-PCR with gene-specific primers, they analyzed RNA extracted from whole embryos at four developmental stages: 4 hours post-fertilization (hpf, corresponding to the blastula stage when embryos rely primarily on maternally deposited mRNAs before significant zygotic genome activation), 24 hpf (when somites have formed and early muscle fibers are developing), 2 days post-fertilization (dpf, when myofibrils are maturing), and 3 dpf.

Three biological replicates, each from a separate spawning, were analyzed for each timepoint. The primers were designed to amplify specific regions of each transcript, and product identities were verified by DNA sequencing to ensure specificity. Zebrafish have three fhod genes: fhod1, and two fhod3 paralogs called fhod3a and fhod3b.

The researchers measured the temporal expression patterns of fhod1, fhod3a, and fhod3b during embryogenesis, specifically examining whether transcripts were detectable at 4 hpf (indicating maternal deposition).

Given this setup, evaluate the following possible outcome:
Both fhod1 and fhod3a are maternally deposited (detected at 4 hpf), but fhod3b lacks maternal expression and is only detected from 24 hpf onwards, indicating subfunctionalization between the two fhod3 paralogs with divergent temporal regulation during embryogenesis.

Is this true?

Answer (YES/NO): NO